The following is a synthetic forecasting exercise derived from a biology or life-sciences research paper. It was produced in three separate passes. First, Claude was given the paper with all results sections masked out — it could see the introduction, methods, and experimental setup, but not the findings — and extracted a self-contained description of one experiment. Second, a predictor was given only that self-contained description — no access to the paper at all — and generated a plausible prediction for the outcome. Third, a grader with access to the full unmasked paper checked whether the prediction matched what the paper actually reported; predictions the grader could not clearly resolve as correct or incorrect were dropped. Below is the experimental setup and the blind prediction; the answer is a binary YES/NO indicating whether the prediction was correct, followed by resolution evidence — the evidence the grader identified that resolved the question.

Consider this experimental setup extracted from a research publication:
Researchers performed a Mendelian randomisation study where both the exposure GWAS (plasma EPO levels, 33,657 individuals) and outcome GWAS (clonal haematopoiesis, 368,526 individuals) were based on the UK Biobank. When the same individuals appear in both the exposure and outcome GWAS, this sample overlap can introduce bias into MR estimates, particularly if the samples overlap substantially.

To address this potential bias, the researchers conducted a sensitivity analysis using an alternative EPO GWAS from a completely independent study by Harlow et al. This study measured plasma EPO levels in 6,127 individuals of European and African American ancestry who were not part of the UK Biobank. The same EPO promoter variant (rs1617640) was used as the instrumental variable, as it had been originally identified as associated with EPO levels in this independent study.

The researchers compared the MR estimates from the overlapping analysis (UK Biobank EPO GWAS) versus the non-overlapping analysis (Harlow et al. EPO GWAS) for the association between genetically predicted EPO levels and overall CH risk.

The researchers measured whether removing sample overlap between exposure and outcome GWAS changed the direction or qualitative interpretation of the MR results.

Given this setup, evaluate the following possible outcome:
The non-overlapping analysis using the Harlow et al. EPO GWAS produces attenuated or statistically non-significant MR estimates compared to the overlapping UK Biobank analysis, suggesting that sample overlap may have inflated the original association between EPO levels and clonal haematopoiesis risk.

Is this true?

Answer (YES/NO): NO